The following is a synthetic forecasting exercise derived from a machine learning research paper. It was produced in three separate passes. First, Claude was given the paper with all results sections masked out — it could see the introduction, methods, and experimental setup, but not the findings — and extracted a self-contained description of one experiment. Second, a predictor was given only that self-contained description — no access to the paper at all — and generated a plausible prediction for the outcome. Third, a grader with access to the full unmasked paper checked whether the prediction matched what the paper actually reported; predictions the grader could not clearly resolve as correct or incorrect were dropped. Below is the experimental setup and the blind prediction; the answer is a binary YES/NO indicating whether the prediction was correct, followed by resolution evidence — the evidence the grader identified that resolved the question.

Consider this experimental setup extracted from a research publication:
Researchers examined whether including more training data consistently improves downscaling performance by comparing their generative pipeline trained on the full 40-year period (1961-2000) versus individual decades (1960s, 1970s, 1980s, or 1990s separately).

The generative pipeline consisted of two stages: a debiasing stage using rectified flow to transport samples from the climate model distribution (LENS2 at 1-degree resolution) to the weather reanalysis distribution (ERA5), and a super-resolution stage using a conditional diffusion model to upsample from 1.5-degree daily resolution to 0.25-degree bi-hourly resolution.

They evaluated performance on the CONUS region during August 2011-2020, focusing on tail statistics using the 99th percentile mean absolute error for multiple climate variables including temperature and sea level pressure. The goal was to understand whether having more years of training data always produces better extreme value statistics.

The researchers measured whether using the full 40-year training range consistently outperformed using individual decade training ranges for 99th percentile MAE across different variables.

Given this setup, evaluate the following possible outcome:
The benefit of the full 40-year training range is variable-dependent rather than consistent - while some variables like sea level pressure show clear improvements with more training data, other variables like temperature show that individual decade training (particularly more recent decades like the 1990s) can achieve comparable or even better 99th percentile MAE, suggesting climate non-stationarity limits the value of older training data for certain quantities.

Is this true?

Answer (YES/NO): NO